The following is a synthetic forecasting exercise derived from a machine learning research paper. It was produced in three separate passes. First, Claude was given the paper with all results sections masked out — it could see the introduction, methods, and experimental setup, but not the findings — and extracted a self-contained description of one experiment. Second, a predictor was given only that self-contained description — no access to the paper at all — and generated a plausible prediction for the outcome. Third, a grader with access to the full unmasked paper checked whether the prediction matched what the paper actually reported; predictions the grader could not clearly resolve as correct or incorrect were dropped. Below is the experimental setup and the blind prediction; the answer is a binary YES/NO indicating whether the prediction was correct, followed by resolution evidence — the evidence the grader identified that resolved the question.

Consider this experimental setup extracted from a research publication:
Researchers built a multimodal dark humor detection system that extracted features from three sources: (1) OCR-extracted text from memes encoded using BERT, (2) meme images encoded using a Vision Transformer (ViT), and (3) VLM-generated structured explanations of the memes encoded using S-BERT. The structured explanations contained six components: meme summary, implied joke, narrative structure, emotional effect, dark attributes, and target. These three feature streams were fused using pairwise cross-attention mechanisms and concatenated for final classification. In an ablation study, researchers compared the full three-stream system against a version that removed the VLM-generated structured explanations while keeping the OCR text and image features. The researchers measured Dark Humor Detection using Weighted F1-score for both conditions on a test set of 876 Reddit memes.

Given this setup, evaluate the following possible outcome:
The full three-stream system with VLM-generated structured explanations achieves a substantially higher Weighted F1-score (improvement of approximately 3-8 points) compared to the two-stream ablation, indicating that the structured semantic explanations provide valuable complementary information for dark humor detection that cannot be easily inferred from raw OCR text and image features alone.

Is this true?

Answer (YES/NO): YES